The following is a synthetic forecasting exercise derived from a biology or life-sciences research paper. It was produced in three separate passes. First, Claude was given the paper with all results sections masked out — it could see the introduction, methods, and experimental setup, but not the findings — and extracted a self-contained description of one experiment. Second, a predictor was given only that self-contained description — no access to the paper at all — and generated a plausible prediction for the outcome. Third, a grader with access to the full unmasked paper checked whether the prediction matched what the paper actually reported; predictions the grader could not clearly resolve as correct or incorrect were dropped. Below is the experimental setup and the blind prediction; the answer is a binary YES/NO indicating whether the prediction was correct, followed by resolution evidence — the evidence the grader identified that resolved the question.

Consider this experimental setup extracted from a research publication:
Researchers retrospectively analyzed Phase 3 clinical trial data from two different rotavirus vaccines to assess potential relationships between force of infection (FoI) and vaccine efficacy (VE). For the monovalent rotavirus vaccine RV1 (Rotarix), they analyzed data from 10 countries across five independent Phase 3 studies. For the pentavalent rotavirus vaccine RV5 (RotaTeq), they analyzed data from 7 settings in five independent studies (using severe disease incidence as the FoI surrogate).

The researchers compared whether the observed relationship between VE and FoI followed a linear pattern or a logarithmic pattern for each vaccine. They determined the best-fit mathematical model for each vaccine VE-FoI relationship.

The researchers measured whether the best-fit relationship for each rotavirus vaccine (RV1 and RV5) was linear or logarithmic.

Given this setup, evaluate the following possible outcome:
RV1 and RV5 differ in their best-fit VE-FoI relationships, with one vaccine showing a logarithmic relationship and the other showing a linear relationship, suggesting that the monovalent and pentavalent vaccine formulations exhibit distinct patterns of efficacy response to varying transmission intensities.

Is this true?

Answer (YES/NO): NO